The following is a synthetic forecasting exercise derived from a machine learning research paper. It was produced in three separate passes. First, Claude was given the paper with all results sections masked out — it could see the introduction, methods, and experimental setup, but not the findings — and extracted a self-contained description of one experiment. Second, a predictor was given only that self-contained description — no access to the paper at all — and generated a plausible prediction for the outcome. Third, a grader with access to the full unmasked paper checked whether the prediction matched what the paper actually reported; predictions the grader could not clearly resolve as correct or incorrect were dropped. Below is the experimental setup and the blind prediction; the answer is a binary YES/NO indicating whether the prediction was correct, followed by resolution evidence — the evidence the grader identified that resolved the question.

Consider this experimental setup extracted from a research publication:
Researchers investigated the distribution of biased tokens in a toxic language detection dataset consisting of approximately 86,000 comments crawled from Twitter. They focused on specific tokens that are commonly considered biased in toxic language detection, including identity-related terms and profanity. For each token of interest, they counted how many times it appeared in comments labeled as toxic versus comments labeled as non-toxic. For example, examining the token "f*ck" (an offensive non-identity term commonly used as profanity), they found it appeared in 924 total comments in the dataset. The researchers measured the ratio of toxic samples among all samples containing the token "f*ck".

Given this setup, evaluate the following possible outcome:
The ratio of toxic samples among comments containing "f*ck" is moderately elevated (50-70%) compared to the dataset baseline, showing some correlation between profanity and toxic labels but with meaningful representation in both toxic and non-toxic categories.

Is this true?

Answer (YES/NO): NO